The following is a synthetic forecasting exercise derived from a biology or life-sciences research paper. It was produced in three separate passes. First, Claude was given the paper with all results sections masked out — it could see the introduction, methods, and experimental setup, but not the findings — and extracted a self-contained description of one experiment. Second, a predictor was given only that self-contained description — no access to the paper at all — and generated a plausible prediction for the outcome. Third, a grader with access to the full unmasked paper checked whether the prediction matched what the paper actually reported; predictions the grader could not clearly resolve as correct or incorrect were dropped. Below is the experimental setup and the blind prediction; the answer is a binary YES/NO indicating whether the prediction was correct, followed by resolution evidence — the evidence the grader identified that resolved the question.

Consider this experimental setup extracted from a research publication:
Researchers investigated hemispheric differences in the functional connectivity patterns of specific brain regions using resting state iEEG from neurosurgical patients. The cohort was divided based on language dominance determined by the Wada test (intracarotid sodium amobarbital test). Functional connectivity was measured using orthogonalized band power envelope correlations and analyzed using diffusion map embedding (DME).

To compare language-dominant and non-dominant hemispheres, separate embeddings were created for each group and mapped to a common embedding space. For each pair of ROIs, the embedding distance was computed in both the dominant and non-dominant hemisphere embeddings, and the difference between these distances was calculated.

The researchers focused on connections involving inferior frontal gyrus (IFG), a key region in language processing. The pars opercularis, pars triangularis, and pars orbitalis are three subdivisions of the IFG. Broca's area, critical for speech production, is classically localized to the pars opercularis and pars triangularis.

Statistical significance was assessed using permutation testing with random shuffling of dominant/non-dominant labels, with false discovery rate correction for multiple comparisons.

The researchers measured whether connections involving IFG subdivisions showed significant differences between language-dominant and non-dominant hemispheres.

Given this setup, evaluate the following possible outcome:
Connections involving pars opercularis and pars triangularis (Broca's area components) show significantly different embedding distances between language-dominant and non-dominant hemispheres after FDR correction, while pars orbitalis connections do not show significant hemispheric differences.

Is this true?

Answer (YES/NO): NO